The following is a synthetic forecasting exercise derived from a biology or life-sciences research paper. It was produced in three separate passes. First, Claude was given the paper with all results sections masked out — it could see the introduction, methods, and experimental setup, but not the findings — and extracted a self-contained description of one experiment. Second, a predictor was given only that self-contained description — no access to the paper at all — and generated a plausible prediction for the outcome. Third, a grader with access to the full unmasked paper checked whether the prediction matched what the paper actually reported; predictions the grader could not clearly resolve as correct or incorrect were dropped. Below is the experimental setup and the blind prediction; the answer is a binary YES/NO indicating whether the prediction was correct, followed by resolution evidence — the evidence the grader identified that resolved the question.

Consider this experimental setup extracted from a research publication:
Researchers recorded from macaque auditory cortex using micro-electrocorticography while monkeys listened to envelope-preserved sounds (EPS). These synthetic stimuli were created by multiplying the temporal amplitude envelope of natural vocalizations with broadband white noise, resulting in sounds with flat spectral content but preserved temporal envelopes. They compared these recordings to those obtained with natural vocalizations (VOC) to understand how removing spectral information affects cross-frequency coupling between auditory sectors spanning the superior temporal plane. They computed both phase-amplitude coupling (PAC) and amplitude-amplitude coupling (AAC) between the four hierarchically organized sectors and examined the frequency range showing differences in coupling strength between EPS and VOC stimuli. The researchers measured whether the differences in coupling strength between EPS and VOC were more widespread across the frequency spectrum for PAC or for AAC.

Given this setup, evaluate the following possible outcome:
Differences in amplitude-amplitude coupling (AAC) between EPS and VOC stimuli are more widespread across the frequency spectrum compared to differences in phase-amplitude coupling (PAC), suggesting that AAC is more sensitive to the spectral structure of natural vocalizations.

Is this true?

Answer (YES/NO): YES